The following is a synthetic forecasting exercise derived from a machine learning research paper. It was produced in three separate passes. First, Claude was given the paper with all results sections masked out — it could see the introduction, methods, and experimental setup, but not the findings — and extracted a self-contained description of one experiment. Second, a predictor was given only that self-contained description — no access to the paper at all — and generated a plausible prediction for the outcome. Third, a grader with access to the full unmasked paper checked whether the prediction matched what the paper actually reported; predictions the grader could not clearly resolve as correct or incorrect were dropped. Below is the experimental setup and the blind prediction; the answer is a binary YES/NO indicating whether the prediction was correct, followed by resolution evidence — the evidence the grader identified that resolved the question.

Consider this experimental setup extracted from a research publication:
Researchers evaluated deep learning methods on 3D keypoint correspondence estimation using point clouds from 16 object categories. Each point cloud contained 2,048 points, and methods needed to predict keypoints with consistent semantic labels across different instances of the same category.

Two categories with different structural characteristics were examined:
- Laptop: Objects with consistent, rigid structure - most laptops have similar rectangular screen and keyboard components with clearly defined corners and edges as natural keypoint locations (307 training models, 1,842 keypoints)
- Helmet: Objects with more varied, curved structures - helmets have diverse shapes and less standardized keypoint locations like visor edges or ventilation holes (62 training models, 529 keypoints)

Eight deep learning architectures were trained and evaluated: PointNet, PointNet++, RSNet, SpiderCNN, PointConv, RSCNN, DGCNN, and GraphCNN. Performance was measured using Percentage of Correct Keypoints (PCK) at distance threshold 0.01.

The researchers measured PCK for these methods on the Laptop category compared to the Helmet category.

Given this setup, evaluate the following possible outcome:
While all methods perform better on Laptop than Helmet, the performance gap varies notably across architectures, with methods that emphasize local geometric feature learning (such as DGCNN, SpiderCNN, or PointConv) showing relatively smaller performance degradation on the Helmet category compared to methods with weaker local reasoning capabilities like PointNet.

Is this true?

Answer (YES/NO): NO